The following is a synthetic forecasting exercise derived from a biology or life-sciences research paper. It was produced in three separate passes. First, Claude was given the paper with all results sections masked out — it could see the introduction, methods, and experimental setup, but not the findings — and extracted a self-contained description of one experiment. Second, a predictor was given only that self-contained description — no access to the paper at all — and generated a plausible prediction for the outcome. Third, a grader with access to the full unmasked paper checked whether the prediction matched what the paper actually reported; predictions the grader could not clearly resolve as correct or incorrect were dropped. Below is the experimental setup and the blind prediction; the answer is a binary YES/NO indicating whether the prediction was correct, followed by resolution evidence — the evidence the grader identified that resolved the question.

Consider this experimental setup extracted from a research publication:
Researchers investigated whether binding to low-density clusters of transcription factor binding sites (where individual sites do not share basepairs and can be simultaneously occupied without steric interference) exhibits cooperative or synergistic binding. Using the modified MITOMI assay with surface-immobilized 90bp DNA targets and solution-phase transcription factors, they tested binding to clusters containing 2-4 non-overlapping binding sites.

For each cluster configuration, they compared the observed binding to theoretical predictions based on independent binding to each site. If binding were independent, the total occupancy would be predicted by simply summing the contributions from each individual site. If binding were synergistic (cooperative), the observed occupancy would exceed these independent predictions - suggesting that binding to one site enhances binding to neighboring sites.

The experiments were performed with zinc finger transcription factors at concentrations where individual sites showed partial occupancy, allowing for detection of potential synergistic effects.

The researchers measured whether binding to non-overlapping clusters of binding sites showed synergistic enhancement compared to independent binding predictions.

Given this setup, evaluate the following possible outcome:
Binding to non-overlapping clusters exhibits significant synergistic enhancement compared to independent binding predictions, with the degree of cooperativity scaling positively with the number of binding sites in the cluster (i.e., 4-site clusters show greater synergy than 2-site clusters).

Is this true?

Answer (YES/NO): NO